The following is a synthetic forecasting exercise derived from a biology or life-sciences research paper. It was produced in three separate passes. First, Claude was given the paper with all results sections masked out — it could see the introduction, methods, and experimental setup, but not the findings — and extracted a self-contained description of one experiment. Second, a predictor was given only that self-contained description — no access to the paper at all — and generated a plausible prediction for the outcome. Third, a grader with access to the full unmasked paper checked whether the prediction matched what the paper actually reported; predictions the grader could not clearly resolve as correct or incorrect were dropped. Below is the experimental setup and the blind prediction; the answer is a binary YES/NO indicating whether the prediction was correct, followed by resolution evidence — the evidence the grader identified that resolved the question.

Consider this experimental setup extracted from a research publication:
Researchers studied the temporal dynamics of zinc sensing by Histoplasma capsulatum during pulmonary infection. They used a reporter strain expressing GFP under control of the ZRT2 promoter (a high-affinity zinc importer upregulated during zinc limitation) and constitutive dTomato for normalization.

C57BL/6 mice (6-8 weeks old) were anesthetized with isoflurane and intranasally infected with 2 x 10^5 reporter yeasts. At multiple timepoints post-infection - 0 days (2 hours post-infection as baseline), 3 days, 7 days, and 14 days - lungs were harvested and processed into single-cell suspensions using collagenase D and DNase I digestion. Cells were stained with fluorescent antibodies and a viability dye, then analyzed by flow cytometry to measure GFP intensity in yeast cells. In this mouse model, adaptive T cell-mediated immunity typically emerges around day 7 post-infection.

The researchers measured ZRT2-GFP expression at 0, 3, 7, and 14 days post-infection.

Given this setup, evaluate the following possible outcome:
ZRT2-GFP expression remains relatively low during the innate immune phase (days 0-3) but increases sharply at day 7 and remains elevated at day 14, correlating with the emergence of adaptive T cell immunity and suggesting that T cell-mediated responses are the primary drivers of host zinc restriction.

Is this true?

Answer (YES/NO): NO